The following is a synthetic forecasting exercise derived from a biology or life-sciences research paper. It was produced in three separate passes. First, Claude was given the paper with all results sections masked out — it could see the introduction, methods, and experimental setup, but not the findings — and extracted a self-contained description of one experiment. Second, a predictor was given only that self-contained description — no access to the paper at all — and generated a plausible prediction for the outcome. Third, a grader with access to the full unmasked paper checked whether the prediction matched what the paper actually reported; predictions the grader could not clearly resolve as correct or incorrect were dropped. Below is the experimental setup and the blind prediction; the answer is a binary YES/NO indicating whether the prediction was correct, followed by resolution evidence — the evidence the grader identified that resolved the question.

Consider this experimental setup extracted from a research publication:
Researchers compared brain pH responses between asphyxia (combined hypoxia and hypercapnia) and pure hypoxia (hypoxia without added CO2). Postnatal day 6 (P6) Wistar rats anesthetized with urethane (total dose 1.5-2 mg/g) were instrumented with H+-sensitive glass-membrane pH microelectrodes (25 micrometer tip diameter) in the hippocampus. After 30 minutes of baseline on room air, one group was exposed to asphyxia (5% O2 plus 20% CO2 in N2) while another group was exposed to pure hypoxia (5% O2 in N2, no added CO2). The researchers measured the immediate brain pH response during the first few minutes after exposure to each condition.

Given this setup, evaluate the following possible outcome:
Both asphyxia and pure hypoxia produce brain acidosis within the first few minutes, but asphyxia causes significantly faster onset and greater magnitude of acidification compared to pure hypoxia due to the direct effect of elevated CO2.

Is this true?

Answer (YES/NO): NO